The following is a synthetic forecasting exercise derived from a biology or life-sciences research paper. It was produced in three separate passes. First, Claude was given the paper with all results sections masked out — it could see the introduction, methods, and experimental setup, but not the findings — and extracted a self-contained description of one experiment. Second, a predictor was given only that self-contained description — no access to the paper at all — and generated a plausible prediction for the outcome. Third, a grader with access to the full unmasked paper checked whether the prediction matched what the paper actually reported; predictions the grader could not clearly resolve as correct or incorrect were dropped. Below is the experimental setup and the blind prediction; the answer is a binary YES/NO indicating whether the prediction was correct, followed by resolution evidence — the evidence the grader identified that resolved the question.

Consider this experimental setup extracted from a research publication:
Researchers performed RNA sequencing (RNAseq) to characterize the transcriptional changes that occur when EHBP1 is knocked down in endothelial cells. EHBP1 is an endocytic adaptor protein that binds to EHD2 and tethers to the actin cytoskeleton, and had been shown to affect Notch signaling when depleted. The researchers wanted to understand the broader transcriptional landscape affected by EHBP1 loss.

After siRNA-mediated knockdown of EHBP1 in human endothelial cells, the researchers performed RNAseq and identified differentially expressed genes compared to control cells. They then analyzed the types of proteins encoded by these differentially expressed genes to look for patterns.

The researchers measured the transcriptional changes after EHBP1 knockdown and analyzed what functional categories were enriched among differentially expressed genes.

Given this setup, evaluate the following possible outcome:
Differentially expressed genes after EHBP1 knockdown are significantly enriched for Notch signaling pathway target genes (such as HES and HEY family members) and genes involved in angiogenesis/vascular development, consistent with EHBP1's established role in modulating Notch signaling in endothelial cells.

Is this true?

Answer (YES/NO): NO